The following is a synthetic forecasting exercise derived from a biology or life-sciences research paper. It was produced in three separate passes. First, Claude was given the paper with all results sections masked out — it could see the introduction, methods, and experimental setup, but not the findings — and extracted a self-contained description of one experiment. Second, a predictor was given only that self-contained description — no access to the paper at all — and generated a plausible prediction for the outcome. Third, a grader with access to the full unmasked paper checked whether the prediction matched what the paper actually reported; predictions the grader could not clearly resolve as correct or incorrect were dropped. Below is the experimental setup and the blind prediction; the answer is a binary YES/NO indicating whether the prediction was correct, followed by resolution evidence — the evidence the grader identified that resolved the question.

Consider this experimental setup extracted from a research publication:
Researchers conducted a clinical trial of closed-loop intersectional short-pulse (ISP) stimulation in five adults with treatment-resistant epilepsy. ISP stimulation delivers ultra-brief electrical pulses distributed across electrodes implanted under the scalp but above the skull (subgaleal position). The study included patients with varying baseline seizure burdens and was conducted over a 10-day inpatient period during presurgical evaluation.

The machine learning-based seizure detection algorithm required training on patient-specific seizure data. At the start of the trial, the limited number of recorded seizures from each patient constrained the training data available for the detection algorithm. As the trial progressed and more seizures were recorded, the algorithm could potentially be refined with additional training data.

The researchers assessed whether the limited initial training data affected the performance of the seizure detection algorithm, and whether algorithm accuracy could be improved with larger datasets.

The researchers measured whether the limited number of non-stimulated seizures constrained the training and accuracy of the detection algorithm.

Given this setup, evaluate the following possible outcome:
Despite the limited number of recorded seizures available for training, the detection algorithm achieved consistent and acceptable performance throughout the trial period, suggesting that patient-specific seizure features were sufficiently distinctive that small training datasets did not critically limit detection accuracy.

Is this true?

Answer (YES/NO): NO